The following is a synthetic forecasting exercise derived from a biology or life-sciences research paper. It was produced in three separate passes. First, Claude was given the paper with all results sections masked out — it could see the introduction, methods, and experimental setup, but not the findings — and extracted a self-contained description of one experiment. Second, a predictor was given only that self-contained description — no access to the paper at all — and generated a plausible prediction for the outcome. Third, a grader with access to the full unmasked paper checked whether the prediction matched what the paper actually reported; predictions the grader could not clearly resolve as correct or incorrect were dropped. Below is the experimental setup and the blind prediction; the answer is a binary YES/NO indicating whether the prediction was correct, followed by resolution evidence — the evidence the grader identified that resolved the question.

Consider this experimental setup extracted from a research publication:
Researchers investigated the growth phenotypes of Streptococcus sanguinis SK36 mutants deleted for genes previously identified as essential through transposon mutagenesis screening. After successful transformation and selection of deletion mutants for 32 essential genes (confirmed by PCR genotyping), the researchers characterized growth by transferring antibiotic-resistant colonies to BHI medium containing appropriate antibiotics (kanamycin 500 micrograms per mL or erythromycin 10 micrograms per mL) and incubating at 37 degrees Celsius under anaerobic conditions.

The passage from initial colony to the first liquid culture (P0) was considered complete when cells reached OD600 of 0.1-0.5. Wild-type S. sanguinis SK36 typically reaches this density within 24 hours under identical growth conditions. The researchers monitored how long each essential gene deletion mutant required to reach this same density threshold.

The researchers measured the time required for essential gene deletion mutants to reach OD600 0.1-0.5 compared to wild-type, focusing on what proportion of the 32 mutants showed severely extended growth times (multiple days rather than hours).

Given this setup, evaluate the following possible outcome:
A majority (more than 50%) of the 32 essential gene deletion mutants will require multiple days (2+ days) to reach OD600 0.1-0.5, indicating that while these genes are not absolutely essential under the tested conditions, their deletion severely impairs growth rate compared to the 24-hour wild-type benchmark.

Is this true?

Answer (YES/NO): YES